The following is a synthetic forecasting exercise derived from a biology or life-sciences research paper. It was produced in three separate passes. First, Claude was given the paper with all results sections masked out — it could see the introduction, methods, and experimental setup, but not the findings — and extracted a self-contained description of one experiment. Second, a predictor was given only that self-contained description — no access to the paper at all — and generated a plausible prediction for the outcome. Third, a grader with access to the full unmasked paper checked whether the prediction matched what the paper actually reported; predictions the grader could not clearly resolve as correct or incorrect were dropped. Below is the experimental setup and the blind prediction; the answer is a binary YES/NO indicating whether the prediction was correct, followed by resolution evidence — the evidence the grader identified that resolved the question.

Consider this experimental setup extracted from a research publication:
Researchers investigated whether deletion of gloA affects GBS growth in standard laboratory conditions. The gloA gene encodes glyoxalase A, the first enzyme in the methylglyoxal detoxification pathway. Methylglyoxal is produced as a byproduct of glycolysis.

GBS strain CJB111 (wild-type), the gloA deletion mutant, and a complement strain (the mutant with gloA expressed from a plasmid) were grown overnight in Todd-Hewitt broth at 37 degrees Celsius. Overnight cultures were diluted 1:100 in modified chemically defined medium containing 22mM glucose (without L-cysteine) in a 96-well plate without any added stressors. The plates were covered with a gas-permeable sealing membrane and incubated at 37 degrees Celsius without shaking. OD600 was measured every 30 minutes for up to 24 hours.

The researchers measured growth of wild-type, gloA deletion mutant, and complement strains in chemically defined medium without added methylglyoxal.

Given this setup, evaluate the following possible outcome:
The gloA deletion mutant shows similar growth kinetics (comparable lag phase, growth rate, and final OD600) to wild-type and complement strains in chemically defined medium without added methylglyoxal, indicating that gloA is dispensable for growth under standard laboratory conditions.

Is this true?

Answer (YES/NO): YES